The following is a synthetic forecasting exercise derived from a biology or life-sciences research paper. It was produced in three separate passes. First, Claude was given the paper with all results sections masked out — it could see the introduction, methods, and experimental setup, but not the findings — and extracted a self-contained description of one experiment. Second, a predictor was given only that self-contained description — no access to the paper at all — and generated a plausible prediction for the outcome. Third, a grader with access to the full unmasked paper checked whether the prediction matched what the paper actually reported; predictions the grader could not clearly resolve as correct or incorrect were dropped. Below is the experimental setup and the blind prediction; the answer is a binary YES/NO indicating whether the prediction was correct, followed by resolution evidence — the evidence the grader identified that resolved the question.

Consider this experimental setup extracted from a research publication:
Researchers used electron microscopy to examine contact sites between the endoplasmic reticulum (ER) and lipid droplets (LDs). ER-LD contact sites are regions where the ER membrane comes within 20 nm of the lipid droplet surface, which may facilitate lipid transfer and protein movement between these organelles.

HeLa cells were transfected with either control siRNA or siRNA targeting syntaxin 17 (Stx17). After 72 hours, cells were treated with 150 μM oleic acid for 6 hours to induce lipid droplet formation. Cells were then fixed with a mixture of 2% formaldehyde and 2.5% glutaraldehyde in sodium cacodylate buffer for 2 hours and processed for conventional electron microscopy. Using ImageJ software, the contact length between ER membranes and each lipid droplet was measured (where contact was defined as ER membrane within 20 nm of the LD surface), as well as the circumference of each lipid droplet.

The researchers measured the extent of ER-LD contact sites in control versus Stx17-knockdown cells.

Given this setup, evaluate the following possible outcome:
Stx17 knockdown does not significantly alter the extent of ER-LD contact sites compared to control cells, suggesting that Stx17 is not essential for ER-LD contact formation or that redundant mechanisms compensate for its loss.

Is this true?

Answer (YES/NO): NO